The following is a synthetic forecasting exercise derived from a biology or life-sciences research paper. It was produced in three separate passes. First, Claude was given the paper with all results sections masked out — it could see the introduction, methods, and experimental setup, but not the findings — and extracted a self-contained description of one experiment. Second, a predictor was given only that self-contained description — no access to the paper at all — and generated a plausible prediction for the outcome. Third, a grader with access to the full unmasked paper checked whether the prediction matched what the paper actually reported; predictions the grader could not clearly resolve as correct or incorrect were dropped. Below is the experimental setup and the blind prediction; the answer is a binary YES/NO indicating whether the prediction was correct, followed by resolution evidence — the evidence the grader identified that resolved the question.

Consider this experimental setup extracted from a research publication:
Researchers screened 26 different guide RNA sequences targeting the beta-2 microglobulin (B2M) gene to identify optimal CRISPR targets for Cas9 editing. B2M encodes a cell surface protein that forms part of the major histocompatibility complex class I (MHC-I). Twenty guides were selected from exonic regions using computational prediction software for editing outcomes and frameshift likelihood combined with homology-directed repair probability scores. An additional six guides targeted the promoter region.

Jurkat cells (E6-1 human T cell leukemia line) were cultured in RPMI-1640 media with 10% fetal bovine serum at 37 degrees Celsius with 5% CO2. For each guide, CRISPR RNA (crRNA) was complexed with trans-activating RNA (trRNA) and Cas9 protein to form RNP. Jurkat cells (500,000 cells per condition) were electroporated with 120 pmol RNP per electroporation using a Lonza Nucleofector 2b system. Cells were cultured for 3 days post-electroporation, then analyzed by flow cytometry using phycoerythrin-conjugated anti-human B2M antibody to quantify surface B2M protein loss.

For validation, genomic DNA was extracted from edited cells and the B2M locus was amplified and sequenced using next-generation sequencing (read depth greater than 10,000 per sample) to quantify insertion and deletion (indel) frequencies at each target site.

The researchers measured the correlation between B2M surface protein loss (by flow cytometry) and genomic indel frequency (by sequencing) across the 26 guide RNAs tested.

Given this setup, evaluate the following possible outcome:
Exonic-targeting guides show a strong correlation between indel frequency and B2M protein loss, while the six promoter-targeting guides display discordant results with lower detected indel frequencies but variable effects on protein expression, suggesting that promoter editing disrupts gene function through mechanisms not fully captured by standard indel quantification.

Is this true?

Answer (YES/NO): NO